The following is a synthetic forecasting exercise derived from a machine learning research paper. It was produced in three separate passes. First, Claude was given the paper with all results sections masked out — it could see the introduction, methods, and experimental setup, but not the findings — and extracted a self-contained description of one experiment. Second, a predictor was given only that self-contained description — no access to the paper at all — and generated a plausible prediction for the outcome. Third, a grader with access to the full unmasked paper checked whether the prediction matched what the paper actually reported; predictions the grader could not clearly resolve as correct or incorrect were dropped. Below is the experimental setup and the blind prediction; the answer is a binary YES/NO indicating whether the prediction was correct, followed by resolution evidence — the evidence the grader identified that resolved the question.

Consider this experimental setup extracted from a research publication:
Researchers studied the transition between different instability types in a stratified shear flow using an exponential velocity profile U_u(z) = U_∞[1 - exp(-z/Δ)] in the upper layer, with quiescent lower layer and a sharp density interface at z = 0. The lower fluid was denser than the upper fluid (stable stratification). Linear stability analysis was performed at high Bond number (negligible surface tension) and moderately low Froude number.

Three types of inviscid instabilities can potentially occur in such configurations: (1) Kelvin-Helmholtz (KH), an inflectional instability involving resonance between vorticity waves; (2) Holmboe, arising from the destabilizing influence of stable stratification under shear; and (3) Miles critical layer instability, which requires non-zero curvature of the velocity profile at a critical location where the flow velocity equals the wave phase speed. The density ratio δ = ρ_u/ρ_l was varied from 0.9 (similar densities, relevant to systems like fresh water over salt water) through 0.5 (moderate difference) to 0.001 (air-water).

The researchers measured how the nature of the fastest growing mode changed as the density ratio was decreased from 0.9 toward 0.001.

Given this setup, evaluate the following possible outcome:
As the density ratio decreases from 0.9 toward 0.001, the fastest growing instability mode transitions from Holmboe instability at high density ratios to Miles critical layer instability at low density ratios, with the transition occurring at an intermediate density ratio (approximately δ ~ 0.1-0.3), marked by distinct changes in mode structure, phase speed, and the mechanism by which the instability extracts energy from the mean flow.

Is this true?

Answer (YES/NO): NO